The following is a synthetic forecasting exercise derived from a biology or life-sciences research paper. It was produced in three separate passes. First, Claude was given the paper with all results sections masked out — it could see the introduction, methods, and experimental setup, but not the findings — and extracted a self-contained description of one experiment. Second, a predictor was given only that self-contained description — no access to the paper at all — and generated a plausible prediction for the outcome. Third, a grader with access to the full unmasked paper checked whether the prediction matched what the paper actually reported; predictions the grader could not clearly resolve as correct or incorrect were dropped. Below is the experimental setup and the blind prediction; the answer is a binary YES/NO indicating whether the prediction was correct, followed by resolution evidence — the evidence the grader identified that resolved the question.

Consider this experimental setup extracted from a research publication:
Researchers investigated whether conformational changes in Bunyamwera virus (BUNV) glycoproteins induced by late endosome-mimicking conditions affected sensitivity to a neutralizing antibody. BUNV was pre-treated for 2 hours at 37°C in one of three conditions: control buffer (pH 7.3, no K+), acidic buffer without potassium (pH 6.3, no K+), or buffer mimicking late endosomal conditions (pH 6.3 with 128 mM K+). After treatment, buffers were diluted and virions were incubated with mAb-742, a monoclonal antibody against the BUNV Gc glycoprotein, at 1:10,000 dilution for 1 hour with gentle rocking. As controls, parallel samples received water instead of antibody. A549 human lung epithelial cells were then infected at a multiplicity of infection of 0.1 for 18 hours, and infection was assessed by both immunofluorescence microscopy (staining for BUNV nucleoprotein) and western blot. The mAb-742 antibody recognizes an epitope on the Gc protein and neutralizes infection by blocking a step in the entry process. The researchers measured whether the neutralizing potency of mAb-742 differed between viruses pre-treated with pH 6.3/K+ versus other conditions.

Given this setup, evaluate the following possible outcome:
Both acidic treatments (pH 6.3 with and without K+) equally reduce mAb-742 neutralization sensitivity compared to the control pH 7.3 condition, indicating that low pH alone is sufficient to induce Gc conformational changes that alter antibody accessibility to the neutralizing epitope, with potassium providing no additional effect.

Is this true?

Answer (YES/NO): NO